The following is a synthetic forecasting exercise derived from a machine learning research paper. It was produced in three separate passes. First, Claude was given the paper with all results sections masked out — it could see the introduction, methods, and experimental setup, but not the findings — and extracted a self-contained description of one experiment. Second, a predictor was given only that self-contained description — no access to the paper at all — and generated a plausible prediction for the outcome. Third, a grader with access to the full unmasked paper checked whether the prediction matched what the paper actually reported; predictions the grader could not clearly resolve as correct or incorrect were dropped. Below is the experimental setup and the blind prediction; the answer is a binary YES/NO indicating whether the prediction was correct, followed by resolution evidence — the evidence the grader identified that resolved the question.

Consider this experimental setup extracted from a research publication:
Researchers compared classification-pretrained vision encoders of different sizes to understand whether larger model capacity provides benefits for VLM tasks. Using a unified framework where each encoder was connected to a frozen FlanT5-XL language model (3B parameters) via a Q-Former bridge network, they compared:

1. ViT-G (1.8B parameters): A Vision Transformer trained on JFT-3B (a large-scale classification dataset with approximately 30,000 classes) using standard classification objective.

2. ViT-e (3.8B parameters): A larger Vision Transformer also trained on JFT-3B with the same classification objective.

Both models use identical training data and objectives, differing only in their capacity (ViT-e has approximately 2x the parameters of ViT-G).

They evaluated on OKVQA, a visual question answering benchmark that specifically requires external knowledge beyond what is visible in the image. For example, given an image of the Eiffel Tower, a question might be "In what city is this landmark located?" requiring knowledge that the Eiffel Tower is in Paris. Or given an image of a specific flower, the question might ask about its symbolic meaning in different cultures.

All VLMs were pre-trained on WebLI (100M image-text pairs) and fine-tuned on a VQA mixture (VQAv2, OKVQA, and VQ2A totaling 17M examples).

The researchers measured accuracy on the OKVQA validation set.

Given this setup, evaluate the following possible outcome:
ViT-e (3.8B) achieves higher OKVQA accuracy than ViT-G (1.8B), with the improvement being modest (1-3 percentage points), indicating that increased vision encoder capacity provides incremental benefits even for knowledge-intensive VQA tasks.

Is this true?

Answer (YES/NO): NO